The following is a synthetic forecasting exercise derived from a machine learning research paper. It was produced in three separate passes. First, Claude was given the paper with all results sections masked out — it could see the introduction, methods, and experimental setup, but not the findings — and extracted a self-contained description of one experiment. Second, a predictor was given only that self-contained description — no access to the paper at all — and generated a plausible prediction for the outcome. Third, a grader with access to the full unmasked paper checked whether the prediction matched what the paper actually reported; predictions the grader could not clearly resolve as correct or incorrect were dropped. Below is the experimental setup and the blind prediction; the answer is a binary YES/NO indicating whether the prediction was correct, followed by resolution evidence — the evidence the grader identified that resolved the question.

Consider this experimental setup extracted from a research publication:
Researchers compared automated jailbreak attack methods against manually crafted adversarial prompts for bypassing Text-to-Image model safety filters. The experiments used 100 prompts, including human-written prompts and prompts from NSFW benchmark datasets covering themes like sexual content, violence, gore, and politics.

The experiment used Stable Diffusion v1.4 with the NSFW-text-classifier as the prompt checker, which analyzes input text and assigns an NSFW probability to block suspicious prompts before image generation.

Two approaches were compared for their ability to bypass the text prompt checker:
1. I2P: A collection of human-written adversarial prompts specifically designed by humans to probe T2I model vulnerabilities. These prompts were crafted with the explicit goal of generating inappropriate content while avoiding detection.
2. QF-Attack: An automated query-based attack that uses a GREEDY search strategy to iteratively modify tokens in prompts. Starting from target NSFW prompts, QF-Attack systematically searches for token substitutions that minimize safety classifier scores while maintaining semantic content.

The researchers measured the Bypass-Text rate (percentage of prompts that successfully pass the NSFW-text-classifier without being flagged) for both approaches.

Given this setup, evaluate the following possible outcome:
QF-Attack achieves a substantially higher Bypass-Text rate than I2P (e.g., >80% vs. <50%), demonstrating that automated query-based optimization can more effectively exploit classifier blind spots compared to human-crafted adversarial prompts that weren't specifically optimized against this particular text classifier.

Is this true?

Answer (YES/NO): NO